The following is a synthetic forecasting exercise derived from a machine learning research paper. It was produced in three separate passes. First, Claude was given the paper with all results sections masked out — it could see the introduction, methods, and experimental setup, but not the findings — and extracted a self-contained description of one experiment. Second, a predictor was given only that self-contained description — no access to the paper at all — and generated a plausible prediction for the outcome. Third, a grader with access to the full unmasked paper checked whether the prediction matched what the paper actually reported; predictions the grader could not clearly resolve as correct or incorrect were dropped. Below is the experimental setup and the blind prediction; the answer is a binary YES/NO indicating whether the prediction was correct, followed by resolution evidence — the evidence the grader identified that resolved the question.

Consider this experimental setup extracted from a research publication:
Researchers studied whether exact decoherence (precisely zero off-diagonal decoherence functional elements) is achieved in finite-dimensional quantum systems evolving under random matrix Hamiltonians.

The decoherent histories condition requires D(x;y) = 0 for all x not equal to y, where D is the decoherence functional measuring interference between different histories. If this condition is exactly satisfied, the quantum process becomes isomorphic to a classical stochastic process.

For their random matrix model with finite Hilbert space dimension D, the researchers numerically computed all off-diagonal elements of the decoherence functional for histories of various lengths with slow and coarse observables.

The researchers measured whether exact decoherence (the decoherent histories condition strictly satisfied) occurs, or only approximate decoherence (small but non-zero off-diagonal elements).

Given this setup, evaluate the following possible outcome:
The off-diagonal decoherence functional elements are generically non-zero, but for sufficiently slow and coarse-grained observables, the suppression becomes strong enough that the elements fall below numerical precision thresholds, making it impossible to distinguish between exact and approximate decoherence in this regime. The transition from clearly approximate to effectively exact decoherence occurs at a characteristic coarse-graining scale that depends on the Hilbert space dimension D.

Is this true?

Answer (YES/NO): NO